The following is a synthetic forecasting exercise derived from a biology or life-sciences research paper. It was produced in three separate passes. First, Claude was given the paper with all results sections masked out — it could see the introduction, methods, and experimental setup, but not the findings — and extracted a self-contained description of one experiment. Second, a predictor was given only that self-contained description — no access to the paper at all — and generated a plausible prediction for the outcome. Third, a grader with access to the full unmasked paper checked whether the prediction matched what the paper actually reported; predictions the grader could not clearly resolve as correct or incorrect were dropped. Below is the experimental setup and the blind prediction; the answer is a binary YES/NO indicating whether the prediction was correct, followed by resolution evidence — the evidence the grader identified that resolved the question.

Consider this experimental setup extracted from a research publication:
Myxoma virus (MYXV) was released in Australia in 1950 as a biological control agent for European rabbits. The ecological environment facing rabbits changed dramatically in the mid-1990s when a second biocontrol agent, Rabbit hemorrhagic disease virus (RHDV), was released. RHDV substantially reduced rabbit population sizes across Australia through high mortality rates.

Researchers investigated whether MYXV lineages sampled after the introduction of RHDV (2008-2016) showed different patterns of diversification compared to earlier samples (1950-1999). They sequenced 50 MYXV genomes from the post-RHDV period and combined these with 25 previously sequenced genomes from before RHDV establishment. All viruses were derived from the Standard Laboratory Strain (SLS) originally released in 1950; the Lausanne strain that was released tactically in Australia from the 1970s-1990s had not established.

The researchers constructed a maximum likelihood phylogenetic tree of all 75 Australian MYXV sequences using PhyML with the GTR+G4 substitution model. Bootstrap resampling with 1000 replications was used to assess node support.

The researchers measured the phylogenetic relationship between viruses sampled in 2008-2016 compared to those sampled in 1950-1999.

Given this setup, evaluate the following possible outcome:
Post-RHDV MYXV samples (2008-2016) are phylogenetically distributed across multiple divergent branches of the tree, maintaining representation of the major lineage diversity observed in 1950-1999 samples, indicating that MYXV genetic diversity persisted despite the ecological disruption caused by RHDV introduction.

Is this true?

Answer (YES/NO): YES